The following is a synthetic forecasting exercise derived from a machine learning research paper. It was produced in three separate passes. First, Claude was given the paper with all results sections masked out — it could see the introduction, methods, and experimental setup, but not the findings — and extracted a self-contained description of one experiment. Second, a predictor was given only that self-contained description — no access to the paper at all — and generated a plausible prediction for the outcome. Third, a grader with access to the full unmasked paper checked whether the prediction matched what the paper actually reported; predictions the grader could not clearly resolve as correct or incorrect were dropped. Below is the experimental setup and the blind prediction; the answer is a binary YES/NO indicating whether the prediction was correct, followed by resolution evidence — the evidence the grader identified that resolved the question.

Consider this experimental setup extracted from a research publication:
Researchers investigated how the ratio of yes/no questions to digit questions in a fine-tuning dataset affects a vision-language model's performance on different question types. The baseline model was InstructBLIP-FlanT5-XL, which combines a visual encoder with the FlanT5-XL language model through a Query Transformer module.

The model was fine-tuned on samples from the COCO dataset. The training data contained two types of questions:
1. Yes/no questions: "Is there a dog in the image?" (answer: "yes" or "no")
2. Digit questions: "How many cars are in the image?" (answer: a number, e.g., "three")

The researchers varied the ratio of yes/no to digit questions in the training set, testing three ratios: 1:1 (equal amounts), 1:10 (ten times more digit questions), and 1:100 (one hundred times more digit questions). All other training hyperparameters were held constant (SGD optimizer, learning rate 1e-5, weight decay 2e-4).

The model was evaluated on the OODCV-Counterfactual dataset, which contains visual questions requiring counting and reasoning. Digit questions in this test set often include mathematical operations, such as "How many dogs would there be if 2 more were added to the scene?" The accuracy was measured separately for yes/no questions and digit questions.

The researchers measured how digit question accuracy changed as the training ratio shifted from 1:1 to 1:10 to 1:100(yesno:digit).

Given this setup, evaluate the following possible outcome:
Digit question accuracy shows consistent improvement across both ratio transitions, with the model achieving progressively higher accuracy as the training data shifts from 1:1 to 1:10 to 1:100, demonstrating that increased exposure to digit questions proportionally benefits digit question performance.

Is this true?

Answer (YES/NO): NO